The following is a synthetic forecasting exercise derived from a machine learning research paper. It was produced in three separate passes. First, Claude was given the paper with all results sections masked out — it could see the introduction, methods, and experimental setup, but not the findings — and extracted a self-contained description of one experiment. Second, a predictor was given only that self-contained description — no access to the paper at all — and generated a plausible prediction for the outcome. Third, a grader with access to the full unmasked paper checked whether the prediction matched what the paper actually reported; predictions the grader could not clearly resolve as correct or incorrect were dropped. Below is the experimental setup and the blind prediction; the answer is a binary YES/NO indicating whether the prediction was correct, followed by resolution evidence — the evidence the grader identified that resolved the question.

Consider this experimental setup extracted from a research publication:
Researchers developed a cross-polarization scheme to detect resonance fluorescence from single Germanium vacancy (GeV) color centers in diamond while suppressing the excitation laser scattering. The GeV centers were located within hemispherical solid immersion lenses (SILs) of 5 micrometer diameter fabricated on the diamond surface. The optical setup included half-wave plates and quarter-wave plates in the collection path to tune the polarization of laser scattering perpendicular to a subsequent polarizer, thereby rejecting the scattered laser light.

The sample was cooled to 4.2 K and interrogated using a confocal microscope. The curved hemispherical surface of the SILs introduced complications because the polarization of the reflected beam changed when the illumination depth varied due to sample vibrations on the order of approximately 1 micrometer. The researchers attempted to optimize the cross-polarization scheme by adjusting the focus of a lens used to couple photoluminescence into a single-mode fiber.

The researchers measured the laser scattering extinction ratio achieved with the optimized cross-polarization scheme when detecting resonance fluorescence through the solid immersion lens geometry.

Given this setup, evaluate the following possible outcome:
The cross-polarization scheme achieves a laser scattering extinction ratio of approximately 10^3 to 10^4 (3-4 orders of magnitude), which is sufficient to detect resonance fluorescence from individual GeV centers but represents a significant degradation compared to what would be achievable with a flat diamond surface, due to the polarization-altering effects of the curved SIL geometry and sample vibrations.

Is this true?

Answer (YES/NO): YES